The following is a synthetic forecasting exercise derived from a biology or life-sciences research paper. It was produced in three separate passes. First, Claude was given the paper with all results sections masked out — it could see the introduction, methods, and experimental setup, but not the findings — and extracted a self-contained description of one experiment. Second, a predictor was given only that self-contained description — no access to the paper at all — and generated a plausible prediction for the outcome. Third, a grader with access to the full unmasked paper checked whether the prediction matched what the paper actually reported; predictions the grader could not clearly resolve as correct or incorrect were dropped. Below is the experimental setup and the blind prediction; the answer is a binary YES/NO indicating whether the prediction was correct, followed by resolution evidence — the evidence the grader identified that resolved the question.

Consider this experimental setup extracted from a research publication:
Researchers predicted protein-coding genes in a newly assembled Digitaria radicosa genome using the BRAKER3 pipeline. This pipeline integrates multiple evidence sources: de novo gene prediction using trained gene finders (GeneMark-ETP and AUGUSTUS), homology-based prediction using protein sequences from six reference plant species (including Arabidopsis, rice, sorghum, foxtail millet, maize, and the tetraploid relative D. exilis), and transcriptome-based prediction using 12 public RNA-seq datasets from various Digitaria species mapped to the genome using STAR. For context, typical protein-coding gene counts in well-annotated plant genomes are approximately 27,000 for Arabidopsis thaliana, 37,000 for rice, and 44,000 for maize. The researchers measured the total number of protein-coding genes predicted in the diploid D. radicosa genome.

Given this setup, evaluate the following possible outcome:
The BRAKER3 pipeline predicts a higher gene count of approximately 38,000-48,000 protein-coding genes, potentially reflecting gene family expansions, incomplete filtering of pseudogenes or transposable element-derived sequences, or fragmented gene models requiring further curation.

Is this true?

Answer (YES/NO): NO